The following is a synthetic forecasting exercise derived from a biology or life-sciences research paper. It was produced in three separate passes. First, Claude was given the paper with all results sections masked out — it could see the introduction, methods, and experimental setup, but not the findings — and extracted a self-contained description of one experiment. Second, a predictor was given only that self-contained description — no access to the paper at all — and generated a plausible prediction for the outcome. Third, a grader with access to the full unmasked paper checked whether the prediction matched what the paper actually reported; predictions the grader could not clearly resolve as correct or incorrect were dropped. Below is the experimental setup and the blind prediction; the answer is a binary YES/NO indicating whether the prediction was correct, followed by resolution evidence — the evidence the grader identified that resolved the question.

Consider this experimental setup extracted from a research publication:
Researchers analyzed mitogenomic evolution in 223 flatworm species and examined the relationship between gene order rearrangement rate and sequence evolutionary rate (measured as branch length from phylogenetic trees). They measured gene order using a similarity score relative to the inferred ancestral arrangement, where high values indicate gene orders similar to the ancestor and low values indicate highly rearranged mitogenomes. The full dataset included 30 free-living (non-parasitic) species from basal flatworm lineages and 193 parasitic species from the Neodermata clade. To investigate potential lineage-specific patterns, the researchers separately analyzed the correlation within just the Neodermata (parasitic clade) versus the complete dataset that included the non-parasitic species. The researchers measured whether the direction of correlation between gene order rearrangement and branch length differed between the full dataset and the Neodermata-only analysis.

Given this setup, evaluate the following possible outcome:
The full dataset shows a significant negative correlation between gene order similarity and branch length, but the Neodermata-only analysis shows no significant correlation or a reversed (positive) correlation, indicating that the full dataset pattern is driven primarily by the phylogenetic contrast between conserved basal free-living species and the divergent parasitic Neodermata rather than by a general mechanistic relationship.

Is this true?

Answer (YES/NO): NO